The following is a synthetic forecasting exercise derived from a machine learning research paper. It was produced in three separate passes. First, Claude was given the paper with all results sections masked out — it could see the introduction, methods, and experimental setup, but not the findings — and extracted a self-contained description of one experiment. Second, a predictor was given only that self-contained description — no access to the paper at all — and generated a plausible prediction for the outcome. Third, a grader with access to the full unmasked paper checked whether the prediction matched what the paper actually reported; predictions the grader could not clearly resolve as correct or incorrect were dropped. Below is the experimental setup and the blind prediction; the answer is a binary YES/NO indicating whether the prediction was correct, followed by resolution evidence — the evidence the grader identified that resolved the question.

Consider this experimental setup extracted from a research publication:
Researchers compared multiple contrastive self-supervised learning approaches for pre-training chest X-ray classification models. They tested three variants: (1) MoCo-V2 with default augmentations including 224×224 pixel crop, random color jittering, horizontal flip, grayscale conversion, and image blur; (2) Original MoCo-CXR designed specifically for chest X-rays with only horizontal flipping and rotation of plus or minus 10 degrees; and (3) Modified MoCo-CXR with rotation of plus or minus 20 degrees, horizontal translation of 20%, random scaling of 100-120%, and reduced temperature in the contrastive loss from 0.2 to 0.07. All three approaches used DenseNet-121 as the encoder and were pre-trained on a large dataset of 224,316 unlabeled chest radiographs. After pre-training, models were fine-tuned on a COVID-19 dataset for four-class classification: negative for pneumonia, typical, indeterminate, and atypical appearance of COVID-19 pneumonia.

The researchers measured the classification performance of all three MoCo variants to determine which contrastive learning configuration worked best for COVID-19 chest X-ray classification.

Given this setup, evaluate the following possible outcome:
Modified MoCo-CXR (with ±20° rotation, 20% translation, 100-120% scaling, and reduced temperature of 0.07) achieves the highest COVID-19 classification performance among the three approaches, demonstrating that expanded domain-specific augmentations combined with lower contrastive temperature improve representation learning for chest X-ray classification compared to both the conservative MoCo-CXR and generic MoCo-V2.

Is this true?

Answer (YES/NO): NO